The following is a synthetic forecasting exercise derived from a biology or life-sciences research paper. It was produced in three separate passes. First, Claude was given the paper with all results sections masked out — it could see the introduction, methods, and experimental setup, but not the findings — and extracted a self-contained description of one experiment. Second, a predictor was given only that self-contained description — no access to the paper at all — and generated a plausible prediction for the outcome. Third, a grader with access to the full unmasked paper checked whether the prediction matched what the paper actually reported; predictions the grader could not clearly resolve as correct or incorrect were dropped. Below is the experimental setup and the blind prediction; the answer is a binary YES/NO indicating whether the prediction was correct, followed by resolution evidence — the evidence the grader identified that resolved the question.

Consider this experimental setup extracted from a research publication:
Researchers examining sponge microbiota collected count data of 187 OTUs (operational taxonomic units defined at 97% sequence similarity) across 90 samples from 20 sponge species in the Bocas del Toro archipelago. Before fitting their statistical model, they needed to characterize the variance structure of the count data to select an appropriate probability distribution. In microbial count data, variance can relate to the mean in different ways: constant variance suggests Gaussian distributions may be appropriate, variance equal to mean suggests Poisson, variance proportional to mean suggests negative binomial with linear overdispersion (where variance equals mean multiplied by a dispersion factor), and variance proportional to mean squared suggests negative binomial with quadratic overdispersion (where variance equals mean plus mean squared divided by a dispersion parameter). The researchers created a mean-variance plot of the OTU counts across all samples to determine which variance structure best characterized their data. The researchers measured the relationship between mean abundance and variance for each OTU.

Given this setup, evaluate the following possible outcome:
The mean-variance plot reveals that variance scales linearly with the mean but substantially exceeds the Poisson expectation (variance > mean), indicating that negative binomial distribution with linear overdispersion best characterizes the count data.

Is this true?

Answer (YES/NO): NO